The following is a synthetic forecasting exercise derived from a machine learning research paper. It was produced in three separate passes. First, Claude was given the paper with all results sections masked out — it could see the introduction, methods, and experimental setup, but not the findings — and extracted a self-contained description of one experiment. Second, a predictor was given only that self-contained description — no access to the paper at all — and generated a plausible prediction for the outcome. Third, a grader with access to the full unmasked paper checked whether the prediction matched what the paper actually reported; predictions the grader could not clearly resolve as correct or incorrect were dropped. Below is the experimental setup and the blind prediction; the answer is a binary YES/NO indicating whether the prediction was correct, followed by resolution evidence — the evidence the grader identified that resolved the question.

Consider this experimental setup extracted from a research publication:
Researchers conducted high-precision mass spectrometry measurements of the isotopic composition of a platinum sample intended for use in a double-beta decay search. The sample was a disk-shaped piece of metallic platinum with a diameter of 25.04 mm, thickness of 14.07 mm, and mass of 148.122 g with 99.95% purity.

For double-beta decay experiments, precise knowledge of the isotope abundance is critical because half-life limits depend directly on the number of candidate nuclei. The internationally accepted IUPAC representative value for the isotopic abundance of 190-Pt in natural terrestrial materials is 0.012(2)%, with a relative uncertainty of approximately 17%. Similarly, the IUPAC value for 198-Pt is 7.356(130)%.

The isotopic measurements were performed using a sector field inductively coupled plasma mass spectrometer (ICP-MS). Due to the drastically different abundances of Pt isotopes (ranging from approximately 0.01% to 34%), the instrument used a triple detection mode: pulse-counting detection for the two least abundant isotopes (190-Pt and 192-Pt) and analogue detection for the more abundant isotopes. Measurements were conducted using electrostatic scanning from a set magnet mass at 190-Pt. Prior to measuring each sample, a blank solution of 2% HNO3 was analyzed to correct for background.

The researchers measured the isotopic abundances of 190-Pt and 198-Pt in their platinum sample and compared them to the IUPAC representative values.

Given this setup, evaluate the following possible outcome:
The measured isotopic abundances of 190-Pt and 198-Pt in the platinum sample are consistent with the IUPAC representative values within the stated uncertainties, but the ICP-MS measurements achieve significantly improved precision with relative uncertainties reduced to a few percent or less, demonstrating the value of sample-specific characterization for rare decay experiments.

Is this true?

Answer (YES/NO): YES